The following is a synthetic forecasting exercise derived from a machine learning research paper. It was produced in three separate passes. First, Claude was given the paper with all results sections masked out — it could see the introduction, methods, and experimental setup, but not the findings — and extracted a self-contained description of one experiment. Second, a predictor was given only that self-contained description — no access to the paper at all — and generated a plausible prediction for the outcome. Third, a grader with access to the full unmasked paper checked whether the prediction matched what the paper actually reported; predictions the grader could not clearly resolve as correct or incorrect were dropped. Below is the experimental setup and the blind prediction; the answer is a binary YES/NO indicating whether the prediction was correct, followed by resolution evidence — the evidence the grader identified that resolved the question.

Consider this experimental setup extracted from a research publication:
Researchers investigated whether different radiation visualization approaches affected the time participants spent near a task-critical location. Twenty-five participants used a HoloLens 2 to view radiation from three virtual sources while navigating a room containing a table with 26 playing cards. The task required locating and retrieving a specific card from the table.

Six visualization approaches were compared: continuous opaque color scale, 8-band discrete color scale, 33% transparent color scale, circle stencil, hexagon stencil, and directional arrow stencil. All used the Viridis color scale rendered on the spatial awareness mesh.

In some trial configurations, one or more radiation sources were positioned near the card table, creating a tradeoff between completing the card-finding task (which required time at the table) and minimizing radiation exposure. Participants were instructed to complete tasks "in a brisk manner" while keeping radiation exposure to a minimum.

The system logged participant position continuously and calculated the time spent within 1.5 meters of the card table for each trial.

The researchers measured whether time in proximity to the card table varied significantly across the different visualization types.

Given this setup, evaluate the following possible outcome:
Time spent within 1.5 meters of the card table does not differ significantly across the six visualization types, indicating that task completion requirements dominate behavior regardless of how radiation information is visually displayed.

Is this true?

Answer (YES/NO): YES